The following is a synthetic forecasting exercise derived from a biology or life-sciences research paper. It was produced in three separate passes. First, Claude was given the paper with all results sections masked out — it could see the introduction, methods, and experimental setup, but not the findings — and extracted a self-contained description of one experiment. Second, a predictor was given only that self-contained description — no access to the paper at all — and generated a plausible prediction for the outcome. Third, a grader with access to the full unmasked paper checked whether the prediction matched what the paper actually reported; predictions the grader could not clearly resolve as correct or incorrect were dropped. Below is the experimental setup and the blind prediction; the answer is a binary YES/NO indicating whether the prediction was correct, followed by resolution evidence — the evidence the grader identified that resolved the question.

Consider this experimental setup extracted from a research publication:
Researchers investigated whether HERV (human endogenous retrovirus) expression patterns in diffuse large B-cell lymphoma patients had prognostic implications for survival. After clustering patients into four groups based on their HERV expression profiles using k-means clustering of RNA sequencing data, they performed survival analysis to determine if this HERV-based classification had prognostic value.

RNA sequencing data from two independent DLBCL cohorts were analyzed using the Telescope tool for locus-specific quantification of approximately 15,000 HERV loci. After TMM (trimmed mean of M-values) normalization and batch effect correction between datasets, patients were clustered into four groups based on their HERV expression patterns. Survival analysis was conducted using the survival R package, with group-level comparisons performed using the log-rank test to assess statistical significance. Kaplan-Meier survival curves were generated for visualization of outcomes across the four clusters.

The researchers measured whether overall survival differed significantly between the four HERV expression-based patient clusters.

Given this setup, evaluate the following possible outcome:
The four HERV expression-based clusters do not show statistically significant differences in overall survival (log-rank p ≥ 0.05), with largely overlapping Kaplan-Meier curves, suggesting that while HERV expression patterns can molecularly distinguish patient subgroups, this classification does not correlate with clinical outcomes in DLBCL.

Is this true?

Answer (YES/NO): NO